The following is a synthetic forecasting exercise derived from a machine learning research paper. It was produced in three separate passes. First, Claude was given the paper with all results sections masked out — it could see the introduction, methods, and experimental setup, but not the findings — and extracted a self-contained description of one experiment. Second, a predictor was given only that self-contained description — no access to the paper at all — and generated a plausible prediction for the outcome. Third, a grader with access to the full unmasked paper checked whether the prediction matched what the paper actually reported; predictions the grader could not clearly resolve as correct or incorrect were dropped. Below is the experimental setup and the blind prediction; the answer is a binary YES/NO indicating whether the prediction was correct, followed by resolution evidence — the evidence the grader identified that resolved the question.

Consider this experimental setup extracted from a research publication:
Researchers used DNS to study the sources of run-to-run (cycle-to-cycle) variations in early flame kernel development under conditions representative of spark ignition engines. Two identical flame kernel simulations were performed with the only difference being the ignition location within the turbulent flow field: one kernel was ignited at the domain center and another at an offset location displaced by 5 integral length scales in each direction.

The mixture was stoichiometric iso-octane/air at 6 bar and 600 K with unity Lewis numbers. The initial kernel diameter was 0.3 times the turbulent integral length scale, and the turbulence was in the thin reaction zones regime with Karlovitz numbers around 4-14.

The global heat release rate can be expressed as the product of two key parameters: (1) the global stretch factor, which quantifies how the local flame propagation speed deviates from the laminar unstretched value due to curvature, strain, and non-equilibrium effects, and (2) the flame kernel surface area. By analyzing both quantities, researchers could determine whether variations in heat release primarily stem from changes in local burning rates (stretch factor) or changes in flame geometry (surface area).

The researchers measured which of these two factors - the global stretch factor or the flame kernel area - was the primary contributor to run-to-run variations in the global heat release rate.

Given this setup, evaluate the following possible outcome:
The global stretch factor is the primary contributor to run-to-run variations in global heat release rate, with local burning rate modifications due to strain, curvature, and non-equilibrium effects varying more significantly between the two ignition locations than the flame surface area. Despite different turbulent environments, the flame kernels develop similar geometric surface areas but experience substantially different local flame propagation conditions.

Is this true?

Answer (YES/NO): NO